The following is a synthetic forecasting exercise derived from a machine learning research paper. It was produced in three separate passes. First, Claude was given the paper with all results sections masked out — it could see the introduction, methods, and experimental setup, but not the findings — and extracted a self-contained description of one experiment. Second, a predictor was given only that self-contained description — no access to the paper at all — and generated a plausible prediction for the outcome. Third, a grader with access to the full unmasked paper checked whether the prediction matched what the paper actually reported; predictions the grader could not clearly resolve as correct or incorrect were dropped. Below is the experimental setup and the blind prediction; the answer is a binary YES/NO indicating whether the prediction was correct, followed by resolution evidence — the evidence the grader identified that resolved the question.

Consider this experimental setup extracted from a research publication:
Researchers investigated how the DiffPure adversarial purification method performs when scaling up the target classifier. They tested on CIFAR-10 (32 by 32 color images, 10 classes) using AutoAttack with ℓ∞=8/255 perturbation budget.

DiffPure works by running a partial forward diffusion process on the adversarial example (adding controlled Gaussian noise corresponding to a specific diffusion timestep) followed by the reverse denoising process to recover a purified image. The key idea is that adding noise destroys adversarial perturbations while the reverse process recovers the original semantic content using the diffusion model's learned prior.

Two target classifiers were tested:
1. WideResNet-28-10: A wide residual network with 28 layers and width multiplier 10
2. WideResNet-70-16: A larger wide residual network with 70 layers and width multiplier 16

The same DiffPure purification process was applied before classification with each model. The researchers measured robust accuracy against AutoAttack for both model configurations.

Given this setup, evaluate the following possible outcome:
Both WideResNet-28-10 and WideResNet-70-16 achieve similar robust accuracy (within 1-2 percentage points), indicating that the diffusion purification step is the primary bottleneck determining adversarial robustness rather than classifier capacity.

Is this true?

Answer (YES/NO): YES